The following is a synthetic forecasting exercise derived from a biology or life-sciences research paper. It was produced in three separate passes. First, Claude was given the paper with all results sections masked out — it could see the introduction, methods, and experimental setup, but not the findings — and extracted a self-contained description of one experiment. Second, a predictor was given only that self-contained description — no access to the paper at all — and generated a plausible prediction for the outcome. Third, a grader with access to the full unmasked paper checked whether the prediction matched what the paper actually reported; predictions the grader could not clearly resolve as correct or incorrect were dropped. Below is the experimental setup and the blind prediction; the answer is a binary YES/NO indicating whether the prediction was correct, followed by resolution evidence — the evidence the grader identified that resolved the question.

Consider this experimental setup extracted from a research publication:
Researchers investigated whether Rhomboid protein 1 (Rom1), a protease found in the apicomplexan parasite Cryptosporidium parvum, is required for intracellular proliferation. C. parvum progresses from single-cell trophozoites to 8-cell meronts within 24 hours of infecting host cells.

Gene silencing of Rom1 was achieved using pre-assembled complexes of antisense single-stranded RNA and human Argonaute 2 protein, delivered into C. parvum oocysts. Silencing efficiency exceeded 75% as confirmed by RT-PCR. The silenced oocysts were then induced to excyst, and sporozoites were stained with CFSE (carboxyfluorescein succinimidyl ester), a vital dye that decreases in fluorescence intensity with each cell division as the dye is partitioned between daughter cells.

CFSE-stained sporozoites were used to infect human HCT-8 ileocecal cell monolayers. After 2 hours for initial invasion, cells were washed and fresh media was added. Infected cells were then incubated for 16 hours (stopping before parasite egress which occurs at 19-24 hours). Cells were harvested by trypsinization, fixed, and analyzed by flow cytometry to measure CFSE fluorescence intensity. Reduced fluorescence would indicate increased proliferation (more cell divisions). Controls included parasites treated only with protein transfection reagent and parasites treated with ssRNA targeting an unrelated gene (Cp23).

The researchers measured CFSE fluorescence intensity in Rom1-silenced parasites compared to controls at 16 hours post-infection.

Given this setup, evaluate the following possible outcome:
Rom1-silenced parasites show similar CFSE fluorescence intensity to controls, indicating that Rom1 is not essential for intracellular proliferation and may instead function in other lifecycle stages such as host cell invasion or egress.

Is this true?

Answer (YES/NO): NO